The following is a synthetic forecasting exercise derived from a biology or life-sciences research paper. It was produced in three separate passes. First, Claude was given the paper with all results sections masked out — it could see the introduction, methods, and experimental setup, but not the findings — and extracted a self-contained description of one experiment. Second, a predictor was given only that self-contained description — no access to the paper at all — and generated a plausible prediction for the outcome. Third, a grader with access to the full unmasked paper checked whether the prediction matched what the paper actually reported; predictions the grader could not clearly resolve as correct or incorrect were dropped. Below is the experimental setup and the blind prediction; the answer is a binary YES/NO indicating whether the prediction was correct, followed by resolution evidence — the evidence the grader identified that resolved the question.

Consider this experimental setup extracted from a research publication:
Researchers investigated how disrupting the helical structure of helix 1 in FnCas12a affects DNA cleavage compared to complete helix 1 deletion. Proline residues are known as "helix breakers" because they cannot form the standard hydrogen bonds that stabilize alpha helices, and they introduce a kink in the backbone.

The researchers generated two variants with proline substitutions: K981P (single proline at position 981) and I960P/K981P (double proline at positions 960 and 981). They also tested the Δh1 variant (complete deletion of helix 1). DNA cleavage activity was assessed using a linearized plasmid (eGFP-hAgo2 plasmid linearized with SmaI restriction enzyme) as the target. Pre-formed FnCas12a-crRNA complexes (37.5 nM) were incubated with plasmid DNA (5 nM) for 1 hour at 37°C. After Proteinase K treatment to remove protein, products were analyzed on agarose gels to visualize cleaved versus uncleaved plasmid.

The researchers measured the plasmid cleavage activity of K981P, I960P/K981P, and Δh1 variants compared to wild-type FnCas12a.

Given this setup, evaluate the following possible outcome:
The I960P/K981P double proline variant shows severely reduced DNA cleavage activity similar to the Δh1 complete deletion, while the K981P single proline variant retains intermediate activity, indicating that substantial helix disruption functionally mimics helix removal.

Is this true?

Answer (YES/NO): YES